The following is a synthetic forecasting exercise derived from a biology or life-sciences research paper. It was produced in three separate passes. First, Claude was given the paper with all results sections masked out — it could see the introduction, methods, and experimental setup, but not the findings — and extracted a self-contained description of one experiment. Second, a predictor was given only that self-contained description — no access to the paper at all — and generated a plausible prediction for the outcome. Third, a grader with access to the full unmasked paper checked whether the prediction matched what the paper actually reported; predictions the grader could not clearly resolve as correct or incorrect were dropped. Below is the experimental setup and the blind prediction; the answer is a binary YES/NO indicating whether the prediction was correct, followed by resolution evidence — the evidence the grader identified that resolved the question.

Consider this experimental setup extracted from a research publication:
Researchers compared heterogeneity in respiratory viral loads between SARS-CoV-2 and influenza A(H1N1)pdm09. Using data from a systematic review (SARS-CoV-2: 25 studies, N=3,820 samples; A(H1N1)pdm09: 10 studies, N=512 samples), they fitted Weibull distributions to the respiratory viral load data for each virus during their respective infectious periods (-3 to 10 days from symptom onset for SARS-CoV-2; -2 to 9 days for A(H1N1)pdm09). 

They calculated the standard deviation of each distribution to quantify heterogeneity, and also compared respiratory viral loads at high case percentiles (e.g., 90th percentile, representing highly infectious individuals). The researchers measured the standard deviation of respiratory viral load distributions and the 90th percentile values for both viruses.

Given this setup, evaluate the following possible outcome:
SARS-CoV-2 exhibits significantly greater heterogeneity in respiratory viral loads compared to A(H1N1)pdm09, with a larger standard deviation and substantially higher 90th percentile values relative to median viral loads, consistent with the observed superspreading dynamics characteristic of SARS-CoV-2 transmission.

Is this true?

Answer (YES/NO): YES